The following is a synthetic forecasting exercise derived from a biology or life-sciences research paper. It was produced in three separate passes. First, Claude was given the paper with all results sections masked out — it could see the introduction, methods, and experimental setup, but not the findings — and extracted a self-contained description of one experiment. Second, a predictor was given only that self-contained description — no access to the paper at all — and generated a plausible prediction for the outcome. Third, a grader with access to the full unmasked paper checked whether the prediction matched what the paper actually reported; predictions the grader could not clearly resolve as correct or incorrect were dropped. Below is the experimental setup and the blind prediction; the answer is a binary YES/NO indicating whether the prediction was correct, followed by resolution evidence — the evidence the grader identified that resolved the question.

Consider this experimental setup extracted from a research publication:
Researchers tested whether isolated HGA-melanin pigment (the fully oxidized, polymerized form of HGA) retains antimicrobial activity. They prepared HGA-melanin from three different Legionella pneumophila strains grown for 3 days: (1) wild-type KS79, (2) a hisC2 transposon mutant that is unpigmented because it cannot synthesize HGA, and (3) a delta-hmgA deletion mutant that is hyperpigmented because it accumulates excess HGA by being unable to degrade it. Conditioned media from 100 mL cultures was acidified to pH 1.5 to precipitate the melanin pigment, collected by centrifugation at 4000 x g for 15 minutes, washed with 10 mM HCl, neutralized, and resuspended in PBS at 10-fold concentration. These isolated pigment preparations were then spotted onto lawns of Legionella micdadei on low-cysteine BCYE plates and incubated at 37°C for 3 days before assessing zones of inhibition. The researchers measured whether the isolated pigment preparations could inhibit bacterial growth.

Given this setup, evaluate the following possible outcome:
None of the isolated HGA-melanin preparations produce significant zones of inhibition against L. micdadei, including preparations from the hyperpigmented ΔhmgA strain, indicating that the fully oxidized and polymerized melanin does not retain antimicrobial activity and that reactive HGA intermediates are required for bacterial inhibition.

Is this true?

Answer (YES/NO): YES